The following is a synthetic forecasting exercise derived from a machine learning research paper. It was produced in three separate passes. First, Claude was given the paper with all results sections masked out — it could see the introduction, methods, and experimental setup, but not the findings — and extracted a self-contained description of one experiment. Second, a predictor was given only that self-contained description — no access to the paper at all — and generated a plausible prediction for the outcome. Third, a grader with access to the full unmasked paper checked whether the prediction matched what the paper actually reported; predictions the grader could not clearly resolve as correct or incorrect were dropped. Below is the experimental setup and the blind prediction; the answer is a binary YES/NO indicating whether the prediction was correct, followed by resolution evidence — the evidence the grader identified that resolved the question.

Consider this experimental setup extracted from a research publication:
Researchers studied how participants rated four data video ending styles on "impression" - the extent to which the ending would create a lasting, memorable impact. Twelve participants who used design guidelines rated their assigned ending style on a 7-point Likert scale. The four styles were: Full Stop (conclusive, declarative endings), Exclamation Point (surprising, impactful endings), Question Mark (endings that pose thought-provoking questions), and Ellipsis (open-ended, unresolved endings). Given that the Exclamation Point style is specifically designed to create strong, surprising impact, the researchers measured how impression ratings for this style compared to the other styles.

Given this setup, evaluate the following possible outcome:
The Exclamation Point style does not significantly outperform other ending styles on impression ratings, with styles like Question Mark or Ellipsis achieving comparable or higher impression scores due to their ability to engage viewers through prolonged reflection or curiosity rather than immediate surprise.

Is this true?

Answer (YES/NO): YES